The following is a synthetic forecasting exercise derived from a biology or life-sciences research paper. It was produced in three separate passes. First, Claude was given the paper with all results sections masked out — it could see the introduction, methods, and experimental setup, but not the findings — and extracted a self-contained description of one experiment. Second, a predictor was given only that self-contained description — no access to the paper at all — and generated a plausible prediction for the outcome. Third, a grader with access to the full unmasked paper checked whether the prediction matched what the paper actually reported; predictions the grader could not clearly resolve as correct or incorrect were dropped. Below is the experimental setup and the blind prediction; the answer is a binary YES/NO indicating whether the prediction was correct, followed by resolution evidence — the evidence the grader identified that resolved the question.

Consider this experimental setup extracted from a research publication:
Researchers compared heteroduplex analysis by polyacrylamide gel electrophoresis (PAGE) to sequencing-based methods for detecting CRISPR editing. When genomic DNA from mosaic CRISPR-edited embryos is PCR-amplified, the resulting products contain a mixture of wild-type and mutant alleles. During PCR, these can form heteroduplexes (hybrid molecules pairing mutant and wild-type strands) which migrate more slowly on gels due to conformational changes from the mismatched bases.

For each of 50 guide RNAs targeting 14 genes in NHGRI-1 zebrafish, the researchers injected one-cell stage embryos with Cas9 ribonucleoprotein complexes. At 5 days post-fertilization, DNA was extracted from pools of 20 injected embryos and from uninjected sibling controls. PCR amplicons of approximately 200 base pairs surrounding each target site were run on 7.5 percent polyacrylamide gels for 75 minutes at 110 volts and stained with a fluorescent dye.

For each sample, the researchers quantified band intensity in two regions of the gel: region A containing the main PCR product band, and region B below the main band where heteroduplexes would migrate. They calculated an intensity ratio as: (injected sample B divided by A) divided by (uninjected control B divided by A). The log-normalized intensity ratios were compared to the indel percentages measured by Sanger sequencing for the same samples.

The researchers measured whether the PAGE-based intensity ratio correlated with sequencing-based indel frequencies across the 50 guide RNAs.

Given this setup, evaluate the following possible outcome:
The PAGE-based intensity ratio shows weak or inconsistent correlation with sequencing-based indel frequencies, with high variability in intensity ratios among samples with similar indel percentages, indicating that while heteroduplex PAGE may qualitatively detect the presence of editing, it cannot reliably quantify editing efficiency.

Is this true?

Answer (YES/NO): YES